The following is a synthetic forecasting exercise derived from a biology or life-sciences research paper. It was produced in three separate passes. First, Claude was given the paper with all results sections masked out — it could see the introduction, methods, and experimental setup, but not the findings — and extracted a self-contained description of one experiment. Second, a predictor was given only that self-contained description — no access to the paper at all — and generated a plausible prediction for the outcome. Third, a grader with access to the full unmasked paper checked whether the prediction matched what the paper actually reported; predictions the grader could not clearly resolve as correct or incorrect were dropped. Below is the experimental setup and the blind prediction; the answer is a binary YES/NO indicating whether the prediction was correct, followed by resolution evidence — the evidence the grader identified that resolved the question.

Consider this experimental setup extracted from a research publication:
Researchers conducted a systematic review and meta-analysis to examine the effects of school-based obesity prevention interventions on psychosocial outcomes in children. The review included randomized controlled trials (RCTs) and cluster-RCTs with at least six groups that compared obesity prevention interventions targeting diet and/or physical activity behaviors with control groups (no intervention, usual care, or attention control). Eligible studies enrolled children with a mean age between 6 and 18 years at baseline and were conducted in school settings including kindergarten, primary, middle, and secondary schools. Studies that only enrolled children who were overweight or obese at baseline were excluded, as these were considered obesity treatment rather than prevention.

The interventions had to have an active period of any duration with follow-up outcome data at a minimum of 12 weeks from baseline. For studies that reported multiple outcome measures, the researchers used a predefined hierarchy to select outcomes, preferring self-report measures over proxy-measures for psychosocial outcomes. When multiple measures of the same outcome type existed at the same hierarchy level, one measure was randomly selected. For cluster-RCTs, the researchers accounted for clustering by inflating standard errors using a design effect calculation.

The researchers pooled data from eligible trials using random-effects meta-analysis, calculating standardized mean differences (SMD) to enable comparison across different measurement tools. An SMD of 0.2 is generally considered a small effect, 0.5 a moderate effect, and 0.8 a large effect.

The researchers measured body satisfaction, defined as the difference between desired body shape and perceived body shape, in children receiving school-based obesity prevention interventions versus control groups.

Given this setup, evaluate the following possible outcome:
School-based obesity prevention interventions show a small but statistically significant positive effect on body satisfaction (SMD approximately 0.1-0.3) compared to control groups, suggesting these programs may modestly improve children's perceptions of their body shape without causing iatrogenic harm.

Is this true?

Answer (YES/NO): NO